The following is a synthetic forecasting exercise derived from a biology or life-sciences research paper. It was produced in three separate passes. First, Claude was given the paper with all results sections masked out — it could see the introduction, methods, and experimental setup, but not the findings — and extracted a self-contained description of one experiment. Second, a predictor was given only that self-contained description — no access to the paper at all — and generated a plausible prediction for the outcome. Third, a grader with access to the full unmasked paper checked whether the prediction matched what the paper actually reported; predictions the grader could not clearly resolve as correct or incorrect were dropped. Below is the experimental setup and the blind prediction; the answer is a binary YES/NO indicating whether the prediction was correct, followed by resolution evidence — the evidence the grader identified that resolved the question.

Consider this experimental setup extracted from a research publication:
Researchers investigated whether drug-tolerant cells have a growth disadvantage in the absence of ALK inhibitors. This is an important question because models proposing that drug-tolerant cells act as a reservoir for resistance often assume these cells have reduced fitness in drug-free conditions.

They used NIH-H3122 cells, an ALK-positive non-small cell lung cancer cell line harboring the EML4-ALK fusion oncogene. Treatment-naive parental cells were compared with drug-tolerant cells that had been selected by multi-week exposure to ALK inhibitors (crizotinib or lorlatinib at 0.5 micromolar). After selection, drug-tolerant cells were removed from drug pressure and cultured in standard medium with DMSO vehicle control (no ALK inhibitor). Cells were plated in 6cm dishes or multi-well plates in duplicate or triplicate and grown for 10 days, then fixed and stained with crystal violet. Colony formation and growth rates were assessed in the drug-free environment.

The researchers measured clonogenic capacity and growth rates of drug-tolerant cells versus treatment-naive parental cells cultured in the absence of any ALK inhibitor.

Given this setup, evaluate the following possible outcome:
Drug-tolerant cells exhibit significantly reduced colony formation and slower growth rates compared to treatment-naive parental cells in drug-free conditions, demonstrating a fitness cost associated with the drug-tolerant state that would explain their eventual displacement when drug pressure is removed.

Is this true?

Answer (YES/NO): NO